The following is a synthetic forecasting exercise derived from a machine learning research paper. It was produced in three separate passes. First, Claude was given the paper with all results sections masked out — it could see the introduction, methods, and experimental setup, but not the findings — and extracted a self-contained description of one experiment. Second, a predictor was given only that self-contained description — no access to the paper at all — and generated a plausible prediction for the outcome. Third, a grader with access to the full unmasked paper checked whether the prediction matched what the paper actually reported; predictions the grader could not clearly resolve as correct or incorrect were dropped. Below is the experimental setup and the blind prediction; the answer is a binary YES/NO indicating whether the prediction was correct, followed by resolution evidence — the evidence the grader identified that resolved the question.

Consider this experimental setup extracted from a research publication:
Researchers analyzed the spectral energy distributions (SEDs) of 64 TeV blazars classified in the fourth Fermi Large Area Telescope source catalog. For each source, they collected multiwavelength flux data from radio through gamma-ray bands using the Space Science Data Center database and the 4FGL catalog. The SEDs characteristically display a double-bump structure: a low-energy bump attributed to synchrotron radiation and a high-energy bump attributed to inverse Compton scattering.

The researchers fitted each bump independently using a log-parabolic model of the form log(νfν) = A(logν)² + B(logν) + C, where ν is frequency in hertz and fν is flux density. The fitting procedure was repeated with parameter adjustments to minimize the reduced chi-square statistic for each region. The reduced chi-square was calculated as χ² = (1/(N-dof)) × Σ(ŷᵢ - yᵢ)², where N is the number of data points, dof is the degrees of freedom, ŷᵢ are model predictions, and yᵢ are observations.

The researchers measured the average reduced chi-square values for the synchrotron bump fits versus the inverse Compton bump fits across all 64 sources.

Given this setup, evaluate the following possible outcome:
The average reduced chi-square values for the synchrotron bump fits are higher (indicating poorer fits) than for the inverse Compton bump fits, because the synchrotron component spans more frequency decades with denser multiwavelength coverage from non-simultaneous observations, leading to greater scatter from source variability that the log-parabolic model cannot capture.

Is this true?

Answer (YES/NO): NO